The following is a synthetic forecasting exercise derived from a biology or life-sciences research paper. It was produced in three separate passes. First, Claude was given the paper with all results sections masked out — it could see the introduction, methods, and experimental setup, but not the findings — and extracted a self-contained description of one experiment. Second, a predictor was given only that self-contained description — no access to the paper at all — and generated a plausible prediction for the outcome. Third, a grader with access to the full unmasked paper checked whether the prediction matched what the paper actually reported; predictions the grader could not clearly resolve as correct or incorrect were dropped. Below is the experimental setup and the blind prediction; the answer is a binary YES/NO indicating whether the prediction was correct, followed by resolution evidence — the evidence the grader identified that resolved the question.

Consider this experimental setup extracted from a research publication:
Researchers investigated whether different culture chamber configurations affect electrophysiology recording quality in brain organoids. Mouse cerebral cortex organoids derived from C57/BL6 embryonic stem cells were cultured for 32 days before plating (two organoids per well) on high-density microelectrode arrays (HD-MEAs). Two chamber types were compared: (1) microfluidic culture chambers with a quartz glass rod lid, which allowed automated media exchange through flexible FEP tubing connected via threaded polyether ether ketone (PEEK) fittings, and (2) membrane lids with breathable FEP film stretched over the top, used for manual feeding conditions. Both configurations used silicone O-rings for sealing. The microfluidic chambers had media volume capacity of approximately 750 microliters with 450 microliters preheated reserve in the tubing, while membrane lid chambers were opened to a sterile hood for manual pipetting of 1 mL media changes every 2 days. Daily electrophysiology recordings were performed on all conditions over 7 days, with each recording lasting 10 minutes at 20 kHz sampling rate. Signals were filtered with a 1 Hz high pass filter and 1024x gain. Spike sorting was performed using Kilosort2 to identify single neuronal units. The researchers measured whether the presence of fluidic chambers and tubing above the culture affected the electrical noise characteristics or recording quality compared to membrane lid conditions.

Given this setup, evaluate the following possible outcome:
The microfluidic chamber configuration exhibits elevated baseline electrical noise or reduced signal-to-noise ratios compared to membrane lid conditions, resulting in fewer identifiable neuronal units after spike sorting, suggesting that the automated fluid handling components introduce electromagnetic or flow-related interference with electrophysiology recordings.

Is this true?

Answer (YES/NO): NO